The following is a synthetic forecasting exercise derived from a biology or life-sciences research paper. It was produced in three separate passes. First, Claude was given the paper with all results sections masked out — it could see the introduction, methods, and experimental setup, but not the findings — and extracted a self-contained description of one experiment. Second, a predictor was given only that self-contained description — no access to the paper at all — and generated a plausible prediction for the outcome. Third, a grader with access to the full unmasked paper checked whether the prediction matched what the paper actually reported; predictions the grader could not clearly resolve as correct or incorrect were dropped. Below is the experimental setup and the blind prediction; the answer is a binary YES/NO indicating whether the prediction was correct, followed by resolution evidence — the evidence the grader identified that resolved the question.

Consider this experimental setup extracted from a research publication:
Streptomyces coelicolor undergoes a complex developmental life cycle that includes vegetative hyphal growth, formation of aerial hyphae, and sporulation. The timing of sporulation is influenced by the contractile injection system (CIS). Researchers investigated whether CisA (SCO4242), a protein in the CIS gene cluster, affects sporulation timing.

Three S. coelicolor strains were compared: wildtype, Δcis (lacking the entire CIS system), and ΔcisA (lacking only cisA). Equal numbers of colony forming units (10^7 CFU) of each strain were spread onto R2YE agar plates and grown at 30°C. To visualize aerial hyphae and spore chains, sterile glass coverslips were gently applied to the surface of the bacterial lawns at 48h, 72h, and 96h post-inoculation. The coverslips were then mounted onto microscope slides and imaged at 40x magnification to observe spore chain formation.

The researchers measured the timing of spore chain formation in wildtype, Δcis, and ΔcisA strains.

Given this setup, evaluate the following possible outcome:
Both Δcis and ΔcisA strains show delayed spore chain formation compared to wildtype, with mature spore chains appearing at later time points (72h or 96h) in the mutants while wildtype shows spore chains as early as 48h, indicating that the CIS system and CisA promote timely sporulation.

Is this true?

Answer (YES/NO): NO